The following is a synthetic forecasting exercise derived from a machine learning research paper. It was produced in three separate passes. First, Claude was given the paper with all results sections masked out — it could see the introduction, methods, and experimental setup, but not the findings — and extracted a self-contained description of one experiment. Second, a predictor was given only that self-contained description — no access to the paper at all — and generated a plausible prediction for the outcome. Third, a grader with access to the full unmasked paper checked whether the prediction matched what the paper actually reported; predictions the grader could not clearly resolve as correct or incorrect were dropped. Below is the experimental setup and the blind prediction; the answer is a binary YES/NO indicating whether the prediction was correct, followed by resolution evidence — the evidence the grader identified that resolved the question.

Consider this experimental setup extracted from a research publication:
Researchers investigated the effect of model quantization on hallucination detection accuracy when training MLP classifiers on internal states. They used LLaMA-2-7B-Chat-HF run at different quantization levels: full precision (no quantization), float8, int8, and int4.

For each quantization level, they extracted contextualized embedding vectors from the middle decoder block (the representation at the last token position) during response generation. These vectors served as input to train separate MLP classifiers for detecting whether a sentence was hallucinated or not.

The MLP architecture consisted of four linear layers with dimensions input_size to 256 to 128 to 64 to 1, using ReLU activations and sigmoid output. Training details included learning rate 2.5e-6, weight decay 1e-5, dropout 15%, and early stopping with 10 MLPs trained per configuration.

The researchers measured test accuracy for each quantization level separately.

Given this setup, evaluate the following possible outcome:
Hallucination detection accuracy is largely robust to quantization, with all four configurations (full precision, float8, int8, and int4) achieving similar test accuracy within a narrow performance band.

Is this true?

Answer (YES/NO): NO